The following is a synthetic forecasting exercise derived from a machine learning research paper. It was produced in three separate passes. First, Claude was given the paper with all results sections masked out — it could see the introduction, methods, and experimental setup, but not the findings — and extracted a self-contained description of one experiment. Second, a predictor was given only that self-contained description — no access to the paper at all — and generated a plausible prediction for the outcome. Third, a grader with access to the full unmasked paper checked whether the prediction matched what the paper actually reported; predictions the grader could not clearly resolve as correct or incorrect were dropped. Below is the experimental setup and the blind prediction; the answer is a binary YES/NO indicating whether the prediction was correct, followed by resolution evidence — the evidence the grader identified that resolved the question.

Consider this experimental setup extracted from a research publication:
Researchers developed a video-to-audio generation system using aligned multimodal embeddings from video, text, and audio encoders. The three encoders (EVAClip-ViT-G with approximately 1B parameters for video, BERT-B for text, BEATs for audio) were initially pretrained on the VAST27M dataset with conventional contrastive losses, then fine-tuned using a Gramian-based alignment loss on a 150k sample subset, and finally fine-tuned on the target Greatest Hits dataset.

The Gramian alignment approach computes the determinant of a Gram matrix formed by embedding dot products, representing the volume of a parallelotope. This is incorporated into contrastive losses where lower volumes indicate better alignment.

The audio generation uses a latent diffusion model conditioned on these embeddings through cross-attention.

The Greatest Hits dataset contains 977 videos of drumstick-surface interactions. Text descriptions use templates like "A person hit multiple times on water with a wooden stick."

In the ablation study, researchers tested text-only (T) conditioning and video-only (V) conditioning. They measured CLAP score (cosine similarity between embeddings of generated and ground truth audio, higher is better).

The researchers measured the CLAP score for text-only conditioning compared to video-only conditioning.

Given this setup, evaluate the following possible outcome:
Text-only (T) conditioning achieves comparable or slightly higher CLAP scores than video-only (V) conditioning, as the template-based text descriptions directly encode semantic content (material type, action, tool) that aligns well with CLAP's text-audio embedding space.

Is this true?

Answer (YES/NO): NO